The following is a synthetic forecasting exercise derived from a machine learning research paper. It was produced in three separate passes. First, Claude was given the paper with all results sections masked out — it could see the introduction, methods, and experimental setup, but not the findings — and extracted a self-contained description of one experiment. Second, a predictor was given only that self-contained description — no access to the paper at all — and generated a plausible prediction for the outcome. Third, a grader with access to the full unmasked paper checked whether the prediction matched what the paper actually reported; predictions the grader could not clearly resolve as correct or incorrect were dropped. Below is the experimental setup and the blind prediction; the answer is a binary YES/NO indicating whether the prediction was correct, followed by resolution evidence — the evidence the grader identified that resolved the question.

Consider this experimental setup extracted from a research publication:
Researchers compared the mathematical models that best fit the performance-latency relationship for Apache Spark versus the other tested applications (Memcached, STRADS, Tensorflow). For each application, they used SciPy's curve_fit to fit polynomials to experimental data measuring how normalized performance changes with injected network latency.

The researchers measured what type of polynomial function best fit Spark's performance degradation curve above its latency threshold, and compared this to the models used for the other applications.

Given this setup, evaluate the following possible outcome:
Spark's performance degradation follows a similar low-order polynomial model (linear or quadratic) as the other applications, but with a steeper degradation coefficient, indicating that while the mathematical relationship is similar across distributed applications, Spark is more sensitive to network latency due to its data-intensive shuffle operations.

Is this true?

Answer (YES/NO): NO